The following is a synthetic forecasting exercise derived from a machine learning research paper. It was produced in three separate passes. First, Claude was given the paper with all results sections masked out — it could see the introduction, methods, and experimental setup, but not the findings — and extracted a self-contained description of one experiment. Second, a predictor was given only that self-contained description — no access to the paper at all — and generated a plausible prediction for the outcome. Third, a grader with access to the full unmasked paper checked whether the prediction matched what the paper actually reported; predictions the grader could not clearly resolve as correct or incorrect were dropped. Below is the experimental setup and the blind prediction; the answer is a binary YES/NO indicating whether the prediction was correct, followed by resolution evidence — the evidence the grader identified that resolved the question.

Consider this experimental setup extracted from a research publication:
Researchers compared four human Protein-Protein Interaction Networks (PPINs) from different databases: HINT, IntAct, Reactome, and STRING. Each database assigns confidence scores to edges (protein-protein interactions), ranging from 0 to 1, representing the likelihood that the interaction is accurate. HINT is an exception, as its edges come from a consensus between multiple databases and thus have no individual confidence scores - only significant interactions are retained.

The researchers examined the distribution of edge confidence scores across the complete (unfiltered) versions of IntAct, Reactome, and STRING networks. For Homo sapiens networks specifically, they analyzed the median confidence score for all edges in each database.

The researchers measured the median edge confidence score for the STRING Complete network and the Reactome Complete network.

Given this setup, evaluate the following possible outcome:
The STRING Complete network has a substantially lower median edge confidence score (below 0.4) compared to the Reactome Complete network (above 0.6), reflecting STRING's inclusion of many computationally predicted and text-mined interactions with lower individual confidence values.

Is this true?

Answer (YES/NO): YES